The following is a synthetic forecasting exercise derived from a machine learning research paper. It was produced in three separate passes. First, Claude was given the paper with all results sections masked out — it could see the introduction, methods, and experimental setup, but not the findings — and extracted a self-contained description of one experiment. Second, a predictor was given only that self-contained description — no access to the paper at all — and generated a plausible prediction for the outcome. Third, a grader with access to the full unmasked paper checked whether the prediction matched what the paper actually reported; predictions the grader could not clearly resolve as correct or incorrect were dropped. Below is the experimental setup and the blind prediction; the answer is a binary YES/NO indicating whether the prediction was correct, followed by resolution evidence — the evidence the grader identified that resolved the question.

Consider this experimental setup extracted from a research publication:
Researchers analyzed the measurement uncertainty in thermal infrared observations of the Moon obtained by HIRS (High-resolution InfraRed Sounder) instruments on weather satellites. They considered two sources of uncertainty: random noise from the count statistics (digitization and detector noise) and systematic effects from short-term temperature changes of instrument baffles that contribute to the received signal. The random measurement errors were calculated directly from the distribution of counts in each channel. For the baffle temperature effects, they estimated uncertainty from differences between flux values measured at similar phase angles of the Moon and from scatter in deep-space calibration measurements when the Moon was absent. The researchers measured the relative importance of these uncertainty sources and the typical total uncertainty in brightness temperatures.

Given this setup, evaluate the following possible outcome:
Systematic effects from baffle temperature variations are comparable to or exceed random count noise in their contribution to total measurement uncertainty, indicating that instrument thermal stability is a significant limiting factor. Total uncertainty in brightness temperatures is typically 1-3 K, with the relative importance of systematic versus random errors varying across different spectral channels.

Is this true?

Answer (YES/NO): NO